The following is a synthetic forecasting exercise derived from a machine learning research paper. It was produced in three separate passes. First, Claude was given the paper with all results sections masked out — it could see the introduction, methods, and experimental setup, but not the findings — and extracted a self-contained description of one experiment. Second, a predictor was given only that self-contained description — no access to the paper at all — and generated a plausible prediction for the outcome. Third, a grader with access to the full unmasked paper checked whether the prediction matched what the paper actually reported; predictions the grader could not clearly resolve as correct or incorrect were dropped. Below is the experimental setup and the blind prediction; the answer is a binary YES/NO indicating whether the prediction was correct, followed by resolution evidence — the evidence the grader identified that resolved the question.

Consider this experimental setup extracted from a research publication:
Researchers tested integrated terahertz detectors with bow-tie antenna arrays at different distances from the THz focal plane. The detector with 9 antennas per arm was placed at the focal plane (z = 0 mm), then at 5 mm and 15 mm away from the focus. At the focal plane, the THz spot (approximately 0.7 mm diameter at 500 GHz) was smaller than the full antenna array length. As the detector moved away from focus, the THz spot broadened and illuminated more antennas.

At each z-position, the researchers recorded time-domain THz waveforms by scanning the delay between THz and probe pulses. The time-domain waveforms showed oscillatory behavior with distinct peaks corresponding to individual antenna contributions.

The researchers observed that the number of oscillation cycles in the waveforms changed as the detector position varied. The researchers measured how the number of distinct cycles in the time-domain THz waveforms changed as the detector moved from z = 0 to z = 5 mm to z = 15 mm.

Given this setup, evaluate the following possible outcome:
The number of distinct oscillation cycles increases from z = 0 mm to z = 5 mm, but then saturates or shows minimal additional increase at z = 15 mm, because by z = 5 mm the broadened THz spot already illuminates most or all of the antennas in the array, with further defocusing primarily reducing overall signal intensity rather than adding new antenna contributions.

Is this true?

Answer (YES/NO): NO